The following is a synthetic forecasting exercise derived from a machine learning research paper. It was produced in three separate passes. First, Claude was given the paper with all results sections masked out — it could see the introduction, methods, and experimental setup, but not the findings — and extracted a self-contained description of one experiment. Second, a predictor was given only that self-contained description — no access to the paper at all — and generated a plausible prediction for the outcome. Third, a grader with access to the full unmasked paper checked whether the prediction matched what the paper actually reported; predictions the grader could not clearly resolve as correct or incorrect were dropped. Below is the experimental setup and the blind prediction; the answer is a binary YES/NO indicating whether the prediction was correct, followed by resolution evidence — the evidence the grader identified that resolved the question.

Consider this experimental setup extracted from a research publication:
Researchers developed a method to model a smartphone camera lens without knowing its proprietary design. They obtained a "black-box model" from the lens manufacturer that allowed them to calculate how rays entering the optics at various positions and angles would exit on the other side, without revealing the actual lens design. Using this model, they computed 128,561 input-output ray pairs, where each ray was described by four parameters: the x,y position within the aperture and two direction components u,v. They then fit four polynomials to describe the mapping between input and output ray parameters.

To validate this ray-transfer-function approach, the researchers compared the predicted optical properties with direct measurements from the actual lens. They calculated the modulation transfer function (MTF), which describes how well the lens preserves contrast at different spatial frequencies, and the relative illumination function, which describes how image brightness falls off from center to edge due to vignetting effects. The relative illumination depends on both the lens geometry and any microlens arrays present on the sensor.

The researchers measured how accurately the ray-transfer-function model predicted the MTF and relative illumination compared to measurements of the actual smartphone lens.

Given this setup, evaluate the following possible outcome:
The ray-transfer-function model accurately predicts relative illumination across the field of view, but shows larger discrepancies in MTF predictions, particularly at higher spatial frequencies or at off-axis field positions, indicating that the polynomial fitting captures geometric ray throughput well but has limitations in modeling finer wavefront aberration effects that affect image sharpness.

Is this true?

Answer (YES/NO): NO